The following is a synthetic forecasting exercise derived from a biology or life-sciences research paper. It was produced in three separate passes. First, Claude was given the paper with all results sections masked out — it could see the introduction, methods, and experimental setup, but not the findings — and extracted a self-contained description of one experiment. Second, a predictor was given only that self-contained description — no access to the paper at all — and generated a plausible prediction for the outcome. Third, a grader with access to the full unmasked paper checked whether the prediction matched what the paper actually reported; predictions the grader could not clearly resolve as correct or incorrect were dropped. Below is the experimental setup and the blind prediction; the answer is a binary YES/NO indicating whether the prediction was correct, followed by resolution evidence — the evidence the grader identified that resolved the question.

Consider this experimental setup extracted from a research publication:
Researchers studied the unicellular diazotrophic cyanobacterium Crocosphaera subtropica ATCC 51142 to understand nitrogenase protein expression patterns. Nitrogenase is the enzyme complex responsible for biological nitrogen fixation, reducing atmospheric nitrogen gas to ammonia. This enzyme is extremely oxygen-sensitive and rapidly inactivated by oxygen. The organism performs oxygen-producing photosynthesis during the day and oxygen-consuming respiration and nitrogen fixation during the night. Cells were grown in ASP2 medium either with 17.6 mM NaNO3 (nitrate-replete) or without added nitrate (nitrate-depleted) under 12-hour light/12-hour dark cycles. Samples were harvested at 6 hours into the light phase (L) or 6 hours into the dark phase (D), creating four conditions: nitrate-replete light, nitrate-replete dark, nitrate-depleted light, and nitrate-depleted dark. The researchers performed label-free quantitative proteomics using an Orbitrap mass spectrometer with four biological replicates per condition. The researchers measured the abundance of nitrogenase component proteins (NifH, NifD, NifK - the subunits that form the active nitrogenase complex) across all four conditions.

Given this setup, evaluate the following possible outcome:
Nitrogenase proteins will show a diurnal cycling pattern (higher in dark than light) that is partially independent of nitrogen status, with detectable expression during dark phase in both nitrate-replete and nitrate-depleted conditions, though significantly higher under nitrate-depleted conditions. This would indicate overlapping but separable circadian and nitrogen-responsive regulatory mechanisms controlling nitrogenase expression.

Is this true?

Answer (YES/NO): NO